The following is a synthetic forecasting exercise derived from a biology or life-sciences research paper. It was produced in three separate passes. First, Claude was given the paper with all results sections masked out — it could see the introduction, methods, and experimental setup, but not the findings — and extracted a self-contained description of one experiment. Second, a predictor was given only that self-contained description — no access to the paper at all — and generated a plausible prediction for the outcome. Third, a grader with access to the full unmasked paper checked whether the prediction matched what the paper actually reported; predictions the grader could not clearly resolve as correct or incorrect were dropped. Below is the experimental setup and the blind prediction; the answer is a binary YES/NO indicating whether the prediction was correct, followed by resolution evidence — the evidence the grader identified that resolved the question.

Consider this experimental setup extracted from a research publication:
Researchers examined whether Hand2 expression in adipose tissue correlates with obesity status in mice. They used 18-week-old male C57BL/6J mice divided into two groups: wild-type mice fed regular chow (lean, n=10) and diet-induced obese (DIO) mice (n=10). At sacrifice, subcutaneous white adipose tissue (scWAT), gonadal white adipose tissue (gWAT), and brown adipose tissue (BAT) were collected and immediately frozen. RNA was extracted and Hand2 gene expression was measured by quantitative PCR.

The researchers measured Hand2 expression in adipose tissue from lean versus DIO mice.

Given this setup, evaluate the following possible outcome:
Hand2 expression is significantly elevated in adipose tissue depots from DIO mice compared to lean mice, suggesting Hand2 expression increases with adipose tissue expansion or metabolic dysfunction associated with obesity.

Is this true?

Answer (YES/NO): NO